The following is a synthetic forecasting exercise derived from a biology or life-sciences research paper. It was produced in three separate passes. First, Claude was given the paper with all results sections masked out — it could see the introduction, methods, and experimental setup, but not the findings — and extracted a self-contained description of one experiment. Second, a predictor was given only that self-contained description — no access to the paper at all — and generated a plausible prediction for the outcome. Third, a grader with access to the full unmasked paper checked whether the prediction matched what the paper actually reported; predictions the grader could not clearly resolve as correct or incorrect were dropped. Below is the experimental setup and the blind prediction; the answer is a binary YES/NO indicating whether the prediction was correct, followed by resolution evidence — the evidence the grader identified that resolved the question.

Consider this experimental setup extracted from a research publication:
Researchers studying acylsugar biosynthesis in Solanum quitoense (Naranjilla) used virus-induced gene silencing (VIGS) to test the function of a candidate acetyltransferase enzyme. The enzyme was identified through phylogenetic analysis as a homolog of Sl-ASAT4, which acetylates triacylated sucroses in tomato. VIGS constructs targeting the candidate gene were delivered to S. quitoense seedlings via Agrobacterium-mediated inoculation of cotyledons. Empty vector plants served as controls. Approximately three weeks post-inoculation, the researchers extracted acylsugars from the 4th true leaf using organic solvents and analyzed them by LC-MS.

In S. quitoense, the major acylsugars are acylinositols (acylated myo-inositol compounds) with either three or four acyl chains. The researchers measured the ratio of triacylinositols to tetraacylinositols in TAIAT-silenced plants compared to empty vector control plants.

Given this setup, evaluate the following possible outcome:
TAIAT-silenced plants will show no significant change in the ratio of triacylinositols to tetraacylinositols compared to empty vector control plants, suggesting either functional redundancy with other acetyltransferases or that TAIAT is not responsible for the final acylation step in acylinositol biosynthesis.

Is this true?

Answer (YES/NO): NO